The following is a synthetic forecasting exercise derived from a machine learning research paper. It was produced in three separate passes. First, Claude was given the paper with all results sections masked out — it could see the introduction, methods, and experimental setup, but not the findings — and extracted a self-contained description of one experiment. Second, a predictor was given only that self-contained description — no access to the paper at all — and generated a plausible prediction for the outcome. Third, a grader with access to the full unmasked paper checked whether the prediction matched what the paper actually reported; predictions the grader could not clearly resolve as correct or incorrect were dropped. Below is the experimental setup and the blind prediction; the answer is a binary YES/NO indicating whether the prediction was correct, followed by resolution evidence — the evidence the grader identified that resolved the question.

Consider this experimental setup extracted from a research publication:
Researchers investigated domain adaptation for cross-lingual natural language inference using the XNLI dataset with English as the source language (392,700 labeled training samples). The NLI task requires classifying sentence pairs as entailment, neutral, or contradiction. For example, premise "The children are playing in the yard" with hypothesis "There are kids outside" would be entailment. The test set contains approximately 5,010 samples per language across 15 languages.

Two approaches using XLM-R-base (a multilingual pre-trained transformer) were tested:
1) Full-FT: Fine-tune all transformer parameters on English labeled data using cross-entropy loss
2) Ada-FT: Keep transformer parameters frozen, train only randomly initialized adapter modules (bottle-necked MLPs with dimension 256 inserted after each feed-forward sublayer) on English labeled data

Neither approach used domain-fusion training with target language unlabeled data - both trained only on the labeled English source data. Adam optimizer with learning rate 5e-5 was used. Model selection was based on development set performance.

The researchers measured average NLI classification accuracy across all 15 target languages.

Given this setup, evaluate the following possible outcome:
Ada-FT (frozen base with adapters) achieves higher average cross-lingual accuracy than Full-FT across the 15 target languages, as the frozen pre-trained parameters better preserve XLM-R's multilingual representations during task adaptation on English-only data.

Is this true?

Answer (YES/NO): YES